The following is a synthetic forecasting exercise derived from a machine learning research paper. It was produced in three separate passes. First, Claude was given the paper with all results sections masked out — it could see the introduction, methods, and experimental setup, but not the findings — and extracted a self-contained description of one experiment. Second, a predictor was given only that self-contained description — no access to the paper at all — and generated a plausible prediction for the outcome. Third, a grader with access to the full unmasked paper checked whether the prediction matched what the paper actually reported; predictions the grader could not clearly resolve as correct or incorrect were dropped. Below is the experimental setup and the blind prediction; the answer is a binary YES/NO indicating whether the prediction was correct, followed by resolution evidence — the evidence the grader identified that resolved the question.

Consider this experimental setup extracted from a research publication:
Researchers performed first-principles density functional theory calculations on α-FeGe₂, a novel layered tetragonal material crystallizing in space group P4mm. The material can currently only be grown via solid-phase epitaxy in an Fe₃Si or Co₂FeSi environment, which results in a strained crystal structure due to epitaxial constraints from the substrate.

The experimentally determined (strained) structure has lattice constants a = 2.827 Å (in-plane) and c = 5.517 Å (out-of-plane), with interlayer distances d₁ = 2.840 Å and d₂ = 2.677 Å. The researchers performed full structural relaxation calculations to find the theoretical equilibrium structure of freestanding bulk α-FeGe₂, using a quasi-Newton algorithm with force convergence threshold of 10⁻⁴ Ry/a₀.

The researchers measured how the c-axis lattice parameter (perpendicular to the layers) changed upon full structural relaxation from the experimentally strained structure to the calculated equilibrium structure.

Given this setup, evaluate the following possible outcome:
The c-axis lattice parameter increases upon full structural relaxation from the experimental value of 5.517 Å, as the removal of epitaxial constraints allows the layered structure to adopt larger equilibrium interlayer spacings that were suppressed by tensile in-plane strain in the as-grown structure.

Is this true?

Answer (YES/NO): NO